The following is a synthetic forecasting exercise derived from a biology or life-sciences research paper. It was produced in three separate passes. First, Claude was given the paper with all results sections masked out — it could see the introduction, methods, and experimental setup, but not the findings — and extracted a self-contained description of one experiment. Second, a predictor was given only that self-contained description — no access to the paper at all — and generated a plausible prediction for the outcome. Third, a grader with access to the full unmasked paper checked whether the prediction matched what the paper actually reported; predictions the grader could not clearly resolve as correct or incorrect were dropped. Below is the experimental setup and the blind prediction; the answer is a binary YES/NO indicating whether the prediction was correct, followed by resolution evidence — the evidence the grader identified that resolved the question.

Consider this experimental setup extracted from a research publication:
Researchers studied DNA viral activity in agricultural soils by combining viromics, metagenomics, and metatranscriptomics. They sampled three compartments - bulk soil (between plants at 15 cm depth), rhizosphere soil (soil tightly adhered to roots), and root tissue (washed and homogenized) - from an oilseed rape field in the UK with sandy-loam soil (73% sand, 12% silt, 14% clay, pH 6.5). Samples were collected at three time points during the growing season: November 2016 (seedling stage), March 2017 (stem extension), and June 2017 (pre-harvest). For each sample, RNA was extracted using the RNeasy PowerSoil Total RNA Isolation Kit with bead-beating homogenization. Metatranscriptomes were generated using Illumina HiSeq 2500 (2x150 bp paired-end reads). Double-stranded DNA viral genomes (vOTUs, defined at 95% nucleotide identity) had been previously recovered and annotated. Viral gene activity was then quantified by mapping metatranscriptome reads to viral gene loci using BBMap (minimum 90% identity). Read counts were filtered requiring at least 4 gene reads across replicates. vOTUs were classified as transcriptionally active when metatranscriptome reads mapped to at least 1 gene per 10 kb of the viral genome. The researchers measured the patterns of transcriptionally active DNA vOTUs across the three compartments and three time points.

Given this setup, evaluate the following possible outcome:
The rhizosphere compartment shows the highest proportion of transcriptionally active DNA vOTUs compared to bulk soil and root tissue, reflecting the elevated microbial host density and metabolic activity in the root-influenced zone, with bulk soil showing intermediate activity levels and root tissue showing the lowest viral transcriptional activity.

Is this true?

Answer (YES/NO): NO